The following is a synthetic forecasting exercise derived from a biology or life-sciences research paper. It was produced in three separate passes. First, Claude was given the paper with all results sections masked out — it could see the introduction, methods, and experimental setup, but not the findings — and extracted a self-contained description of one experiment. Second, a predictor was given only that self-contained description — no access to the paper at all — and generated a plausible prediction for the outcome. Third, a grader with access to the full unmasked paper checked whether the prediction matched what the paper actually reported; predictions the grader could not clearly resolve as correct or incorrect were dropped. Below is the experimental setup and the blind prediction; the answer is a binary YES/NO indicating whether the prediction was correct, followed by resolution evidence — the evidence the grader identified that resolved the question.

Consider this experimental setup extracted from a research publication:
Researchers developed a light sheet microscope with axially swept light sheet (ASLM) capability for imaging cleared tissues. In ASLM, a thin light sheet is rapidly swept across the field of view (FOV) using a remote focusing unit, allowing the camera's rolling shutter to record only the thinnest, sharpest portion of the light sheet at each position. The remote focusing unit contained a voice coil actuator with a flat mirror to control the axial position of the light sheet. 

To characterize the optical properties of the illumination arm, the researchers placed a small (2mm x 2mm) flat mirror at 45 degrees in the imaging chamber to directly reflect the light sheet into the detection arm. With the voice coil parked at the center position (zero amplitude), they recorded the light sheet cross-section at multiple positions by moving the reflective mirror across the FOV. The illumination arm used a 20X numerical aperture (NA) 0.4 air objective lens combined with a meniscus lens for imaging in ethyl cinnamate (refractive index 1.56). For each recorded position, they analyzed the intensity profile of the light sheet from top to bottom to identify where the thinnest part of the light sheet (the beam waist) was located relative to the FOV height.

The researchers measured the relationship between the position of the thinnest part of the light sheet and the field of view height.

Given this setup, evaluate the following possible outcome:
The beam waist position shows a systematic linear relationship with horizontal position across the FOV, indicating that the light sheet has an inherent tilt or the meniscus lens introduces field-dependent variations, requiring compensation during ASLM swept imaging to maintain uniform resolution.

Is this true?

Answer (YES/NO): NO